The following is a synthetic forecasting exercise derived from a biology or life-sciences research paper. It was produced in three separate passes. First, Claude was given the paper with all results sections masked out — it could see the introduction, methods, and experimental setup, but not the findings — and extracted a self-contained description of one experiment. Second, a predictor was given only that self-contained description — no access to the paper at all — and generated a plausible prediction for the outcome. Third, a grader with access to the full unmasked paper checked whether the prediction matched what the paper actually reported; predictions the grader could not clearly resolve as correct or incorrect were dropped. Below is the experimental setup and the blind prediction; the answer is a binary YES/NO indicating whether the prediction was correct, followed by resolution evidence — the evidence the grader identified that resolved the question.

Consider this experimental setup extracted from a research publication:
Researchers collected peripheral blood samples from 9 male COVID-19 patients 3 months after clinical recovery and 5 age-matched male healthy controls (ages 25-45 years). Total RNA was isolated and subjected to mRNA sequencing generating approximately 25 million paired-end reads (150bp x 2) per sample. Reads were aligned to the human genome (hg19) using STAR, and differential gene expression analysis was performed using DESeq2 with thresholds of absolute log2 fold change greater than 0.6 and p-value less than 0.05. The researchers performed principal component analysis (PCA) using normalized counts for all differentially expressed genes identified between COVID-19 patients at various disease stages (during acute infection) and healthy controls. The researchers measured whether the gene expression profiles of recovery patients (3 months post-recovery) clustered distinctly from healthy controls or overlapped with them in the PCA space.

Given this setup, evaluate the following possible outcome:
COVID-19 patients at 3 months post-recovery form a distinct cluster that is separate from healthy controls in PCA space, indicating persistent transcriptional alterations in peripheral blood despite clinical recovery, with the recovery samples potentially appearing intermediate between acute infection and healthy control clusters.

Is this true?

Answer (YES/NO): YES